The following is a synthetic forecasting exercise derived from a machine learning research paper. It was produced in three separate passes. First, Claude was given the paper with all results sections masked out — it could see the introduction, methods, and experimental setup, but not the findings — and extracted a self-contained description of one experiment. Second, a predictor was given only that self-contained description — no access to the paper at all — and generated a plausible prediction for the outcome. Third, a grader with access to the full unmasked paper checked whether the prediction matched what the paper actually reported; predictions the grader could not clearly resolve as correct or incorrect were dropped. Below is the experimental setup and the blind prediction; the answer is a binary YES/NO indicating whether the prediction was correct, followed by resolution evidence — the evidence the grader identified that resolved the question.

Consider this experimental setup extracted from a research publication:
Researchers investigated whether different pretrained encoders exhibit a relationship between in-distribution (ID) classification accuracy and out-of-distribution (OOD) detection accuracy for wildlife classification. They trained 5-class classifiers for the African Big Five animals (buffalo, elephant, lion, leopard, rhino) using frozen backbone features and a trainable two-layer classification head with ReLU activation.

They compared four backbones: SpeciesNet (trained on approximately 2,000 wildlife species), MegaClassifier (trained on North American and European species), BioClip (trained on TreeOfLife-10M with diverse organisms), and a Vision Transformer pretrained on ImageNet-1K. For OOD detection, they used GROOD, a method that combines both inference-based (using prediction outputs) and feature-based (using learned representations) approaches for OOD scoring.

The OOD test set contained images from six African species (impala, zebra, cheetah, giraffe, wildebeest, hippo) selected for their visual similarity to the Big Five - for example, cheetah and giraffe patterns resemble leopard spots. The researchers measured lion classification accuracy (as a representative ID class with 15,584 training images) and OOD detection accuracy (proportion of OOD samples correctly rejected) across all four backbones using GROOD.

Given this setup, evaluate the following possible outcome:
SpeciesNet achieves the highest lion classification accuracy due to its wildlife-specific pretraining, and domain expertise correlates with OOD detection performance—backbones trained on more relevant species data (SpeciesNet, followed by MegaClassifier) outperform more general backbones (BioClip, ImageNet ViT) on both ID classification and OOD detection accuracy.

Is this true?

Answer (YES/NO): NO